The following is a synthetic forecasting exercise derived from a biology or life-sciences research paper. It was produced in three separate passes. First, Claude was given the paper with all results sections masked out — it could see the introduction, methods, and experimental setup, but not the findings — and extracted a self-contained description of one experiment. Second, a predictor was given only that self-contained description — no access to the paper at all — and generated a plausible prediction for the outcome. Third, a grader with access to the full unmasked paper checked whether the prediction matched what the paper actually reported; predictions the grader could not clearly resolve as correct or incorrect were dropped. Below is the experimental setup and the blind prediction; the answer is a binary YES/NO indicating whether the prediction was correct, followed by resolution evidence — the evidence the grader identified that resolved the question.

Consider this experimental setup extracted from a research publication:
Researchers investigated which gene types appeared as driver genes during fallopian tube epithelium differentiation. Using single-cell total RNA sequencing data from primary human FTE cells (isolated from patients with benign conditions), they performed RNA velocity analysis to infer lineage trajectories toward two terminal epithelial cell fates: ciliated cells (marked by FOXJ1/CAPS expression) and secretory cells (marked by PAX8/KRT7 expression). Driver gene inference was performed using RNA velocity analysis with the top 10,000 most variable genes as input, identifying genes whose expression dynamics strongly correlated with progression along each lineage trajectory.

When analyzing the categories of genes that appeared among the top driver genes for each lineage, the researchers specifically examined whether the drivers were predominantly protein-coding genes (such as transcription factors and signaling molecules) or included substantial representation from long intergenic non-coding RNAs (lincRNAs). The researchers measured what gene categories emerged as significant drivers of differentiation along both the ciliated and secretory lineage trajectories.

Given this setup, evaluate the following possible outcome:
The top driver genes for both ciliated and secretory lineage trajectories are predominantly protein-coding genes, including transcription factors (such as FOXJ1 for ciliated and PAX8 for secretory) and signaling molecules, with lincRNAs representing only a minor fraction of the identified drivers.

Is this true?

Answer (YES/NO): NO